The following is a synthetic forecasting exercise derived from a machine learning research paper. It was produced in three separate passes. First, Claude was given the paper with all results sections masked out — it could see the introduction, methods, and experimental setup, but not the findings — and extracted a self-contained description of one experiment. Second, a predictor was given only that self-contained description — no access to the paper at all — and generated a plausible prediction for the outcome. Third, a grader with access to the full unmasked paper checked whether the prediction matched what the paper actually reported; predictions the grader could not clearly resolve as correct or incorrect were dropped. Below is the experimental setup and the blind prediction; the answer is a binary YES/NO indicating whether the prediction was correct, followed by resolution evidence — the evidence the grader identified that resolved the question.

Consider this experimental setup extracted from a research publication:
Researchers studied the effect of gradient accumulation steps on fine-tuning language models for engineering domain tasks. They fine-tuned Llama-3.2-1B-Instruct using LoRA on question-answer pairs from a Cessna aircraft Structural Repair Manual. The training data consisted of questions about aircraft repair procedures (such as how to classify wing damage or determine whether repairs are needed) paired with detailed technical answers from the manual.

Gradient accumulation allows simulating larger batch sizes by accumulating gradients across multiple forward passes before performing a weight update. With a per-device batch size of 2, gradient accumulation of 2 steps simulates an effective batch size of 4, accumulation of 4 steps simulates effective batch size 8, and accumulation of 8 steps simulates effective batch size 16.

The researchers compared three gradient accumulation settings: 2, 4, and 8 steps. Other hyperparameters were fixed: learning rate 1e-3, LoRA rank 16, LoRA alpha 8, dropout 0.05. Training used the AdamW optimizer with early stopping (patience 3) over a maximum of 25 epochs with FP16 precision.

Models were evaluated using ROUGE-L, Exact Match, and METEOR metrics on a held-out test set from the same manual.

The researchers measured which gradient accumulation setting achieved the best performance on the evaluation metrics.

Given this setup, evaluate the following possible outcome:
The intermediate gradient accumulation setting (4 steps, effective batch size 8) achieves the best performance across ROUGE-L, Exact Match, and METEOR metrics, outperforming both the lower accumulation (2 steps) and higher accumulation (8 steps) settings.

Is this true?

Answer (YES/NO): NO